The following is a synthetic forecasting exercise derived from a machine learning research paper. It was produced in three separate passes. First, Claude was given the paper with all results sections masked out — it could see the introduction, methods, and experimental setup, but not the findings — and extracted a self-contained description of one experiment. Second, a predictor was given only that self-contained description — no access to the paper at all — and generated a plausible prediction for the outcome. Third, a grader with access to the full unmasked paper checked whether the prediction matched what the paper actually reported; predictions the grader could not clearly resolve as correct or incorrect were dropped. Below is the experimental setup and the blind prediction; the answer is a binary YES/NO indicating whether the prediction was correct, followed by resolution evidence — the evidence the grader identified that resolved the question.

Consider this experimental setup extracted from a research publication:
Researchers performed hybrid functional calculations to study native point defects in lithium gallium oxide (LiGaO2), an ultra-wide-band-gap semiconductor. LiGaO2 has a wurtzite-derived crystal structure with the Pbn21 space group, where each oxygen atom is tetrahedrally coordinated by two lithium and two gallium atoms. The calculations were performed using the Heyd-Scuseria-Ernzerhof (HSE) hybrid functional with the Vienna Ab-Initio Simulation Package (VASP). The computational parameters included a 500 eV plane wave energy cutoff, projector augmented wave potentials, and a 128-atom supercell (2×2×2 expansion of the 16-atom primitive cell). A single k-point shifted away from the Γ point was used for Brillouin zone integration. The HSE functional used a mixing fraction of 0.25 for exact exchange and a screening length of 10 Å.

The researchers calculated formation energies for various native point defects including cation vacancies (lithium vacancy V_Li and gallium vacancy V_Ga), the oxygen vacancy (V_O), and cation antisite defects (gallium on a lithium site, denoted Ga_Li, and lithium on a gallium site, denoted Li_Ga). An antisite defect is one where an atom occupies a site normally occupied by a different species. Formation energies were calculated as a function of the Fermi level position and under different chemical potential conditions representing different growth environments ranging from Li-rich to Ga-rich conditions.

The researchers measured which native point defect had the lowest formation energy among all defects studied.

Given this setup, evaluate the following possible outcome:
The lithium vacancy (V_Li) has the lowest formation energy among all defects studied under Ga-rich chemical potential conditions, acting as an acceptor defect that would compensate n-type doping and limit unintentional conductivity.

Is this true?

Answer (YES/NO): NO